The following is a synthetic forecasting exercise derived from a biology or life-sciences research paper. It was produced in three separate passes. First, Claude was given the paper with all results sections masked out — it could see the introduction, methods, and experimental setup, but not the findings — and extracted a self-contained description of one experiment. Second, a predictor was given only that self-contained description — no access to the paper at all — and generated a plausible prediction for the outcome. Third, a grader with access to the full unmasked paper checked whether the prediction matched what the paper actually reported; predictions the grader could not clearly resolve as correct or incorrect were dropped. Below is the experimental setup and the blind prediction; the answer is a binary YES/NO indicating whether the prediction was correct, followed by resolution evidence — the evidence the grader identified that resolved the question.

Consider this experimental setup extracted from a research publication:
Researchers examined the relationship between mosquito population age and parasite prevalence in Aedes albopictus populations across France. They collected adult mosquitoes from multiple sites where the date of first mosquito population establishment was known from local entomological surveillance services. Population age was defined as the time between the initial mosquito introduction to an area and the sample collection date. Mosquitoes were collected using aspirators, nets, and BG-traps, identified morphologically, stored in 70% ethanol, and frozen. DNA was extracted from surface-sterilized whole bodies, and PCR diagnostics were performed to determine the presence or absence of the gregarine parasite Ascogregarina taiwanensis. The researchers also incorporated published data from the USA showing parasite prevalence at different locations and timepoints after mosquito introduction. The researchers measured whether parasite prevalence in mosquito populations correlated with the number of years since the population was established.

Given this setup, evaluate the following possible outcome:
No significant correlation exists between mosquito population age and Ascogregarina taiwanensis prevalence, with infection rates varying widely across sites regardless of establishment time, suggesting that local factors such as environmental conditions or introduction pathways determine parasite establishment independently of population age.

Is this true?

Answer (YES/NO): NO